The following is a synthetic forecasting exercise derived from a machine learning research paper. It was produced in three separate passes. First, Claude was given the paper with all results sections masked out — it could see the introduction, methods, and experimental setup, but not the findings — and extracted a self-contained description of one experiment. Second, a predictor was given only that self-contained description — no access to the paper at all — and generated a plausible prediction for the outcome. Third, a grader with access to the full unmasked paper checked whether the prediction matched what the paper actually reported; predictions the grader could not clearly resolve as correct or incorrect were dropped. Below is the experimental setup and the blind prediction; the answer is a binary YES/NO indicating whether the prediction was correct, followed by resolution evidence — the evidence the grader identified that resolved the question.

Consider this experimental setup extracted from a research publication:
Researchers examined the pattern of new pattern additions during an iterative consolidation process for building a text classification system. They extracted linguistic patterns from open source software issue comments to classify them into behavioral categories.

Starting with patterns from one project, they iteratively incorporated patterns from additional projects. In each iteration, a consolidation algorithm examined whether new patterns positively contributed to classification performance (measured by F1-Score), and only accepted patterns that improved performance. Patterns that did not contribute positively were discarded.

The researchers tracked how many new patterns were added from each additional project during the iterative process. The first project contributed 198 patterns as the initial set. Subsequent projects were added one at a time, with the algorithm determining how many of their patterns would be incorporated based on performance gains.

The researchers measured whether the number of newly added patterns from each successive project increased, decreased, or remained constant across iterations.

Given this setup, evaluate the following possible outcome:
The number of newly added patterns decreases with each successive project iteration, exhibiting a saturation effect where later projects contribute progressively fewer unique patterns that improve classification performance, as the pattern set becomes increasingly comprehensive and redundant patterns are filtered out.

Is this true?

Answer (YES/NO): YES